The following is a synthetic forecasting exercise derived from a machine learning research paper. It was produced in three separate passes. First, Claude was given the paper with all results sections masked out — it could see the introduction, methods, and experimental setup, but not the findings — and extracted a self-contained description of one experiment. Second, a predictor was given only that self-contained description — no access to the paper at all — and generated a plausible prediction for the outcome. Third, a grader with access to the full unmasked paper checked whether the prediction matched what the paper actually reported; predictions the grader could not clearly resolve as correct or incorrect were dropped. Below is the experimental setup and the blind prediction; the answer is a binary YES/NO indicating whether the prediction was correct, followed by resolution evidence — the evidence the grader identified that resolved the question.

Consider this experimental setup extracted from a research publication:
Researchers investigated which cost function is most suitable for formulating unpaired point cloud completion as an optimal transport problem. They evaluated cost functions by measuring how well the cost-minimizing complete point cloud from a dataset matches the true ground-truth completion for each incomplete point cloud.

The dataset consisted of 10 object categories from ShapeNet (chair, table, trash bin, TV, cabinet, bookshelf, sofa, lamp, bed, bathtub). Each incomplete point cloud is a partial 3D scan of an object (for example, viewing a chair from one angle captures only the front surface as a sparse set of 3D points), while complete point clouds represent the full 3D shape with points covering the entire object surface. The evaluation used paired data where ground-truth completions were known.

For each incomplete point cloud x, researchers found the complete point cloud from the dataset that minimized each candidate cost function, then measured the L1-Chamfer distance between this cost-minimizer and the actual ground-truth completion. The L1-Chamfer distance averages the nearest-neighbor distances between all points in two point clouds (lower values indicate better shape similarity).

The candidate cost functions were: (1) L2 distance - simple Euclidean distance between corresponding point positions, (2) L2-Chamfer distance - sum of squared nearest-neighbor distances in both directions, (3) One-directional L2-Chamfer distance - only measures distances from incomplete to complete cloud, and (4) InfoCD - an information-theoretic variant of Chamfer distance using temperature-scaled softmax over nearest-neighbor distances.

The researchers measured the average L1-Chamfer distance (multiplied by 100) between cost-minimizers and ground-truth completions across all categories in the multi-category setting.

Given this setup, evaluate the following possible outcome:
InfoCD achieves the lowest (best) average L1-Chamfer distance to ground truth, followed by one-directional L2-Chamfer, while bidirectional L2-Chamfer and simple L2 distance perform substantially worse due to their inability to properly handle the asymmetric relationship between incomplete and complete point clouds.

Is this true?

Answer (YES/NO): NO